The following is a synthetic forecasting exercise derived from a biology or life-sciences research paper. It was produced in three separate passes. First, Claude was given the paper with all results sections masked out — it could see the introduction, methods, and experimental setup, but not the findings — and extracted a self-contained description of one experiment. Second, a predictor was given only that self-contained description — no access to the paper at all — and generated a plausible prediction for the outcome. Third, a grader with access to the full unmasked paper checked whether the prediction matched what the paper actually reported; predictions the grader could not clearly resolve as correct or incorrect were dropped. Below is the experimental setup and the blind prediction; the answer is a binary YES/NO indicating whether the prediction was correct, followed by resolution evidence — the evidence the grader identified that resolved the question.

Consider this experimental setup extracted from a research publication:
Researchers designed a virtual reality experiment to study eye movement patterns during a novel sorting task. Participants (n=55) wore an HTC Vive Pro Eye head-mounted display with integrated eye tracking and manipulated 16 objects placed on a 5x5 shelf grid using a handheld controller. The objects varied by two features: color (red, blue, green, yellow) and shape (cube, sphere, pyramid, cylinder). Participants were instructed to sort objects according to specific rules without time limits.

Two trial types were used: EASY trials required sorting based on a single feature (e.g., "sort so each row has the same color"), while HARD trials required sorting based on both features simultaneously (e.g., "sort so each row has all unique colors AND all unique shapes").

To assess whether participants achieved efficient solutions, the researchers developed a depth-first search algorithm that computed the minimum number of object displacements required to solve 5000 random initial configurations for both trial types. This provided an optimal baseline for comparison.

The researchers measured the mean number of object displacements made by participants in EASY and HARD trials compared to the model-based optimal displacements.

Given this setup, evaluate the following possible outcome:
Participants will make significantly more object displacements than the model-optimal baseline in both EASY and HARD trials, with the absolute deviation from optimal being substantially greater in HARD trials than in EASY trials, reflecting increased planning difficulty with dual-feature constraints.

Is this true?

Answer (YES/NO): YES